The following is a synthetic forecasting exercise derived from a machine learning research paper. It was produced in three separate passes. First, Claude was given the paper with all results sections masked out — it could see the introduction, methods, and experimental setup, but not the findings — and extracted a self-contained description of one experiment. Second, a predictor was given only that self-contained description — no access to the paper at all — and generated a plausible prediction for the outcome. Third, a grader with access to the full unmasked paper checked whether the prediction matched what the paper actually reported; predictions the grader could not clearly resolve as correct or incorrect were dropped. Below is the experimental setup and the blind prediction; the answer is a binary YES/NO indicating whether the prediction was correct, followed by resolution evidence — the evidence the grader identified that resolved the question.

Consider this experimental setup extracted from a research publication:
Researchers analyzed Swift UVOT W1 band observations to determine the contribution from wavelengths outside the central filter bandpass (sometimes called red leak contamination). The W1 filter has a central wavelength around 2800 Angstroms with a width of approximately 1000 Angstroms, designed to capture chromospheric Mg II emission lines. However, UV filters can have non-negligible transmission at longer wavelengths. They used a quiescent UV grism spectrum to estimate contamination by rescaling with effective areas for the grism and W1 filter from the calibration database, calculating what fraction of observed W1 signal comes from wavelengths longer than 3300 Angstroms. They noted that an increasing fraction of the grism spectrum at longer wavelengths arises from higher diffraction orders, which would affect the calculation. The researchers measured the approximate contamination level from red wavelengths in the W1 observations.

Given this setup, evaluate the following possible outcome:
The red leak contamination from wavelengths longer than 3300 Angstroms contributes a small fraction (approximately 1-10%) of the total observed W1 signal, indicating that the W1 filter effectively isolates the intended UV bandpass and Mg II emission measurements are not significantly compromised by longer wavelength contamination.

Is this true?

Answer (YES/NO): NO